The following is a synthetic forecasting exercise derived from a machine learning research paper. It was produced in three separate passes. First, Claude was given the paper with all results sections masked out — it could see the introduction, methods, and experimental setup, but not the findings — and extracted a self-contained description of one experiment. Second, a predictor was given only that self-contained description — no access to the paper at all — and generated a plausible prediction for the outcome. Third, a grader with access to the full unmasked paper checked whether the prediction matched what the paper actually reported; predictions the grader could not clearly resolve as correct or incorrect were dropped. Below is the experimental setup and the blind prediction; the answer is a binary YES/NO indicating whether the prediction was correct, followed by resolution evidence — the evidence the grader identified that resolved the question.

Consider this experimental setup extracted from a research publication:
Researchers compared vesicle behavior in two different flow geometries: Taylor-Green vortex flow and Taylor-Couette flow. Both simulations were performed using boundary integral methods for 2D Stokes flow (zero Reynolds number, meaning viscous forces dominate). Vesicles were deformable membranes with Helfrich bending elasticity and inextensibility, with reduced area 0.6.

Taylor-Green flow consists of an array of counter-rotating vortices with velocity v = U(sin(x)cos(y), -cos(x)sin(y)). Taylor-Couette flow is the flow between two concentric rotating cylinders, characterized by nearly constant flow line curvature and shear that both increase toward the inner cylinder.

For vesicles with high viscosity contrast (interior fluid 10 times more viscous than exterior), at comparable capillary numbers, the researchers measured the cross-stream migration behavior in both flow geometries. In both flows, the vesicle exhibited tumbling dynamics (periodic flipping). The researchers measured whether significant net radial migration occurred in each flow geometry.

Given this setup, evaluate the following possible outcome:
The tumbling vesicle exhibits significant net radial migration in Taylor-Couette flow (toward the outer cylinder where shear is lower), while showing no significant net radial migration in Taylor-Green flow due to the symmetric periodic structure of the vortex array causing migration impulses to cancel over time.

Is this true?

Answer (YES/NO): NO